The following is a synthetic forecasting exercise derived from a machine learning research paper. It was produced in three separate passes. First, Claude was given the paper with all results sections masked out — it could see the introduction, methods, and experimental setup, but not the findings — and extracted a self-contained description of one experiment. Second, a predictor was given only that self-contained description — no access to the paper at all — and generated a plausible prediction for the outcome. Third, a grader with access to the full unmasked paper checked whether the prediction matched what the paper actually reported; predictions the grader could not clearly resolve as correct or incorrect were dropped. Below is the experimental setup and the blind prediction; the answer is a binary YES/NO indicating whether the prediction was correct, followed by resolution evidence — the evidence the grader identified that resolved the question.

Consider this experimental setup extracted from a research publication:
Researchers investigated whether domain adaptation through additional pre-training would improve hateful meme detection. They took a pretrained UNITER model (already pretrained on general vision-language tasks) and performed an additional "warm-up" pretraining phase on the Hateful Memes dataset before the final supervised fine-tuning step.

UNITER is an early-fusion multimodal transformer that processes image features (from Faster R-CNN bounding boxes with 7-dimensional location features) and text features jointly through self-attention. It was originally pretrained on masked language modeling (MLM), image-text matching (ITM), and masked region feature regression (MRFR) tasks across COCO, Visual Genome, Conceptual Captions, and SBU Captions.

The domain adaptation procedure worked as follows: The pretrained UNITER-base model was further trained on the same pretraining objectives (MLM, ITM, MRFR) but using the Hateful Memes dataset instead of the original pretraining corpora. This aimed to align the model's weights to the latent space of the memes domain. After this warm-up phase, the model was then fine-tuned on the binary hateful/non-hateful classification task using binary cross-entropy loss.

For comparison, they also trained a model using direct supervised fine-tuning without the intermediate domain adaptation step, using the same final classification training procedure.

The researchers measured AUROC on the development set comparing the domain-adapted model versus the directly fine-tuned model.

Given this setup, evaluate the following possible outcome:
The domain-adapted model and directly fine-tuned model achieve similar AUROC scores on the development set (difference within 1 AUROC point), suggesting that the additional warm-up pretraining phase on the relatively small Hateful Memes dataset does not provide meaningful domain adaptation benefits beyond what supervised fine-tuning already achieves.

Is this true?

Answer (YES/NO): YES